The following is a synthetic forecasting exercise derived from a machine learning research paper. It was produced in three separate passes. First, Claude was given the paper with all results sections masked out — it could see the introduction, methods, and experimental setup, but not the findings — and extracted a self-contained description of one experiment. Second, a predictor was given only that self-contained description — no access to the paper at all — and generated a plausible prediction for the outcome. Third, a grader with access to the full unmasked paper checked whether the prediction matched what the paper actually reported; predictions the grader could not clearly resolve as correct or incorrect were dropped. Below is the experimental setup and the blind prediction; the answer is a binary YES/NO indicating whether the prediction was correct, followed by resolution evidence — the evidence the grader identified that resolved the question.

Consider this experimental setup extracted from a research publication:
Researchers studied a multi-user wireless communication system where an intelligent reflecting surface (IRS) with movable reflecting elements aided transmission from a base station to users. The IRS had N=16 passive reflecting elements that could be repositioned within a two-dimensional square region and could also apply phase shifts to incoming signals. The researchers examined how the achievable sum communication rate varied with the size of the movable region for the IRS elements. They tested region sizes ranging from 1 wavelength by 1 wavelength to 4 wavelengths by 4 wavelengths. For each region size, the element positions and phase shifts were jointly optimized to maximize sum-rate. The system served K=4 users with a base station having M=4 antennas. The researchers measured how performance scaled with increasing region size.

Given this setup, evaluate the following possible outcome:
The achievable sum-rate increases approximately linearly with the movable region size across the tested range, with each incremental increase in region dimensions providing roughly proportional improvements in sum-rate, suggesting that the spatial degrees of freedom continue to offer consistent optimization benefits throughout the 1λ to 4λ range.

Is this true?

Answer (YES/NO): NO